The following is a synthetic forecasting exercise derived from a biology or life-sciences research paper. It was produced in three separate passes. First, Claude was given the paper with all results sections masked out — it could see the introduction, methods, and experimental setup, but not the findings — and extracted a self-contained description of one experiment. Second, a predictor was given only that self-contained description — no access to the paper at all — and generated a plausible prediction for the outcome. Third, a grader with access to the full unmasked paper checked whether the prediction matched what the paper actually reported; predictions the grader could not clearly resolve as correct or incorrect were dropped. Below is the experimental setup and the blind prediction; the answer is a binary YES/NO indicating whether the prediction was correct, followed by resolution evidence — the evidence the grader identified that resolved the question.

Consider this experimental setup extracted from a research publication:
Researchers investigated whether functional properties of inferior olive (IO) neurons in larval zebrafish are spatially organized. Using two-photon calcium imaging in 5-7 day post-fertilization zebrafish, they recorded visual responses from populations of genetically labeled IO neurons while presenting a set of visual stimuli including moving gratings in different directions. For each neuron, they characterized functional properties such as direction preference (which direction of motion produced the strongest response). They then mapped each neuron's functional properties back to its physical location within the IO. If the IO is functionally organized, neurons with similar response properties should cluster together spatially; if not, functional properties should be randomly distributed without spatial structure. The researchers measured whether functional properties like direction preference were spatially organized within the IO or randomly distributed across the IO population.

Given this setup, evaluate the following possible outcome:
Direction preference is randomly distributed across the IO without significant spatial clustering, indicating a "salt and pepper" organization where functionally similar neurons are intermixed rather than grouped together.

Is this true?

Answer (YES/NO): NO